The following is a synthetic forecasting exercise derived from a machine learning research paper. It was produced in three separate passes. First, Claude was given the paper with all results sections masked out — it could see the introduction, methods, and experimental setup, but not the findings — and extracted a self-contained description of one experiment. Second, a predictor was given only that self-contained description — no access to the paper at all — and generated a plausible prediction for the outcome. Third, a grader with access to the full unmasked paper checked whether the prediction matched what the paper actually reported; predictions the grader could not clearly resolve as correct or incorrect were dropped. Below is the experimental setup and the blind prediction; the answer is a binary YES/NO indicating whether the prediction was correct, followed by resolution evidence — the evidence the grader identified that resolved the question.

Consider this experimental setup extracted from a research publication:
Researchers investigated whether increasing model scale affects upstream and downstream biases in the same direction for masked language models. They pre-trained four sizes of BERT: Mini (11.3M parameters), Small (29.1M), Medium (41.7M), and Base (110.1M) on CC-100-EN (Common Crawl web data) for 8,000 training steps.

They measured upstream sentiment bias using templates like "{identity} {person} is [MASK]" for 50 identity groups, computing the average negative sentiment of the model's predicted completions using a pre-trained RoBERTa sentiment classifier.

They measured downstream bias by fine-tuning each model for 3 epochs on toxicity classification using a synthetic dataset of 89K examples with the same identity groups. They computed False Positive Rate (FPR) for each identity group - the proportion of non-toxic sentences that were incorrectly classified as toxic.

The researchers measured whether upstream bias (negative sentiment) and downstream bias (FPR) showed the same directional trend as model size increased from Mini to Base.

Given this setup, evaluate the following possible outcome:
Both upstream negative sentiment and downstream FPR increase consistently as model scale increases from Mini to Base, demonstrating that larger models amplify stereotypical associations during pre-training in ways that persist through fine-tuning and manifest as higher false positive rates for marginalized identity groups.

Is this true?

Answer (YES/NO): NO